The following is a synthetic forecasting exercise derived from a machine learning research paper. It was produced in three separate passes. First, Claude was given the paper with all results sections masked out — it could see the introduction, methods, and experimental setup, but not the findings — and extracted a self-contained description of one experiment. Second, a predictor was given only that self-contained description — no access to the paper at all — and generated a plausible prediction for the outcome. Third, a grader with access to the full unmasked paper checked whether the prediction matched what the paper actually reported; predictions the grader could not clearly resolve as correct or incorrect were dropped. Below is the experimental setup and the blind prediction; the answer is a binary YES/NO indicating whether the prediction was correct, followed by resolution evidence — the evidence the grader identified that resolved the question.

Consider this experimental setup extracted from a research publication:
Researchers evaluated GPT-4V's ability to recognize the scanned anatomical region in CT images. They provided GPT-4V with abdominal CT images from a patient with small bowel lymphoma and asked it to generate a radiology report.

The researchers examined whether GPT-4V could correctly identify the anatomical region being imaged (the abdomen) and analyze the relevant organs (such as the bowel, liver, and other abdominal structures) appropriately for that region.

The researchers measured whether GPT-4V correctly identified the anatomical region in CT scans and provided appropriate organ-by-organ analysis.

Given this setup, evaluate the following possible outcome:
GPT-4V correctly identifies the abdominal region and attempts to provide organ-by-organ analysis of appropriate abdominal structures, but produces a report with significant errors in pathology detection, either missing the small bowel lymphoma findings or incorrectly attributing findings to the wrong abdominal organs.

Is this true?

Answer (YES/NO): YES